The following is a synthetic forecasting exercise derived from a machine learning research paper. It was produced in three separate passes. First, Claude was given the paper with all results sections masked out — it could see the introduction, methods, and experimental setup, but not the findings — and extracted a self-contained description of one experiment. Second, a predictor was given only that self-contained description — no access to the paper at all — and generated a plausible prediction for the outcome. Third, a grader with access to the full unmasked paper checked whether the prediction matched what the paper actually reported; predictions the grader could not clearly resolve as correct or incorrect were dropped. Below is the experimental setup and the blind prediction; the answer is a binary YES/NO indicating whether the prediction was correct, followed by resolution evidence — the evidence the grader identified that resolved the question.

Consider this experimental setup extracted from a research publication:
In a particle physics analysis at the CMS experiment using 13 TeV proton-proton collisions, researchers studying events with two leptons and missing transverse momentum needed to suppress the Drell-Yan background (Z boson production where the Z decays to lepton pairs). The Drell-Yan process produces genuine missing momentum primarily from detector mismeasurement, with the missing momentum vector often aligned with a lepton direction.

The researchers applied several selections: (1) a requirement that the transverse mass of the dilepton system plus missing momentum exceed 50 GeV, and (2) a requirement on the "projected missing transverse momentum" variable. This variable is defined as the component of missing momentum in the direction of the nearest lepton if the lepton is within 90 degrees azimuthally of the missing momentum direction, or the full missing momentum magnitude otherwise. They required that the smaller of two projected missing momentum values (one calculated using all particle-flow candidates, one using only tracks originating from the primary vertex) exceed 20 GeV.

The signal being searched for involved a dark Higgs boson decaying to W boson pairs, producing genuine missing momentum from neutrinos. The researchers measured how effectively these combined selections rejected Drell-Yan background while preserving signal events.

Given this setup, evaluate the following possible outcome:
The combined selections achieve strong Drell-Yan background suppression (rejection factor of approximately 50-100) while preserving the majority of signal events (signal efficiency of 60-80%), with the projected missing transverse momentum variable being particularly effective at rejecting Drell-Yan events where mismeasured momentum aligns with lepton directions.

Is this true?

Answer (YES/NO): NO